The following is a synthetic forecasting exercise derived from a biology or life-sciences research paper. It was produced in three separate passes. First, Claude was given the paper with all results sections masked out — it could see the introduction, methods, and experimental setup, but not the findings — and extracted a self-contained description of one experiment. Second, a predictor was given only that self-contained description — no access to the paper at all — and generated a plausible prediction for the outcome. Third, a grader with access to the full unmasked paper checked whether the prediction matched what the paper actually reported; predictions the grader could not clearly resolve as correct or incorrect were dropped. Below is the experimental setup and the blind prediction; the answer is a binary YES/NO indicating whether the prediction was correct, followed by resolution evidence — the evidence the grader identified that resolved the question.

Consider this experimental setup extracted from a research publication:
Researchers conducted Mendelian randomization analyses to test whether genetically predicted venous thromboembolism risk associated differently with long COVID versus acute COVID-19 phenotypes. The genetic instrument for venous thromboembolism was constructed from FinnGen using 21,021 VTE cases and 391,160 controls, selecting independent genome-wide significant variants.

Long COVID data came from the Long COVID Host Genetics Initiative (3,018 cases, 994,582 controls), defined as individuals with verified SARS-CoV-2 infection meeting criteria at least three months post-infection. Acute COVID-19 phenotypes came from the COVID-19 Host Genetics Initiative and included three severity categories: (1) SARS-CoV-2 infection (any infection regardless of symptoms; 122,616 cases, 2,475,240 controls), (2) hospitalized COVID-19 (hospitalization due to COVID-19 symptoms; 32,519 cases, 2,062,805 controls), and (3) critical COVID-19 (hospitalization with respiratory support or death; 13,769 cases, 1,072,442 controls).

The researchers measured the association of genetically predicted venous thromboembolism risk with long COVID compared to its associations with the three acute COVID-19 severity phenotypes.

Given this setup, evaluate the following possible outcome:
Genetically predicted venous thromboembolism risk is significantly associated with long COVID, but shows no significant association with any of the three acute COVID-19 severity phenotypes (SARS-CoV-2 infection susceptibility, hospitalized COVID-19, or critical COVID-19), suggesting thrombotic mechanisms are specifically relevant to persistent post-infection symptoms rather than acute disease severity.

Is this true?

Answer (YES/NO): NO